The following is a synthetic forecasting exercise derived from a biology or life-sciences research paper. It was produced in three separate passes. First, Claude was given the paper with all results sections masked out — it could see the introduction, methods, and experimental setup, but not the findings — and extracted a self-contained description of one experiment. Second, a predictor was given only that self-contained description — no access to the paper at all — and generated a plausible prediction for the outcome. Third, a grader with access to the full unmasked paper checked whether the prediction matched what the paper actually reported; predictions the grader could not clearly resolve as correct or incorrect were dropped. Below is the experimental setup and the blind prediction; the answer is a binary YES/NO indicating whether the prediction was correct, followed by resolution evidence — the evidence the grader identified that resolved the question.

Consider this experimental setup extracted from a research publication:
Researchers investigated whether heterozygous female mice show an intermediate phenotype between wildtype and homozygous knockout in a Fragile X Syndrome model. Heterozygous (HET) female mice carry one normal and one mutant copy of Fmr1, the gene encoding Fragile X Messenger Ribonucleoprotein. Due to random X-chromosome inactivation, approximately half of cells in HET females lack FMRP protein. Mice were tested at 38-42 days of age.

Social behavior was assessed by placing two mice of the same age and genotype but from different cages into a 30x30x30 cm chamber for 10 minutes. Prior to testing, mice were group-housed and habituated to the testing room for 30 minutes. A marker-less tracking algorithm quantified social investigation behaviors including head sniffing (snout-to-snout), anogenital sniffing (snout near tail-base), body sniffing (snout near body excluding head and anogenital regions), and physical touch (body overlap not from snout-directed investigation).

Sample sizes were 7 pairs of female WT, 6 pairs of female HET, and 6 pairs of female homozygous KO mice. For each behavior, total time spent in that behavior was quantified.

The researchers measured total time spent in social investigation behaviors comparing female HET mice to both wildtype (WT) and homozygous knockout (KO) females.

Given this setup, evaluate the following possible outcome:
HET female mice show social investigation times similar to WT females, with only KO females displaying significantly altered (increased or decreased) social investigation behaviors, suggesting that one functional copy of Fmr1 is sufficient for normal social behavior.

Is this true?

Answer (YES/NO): NO